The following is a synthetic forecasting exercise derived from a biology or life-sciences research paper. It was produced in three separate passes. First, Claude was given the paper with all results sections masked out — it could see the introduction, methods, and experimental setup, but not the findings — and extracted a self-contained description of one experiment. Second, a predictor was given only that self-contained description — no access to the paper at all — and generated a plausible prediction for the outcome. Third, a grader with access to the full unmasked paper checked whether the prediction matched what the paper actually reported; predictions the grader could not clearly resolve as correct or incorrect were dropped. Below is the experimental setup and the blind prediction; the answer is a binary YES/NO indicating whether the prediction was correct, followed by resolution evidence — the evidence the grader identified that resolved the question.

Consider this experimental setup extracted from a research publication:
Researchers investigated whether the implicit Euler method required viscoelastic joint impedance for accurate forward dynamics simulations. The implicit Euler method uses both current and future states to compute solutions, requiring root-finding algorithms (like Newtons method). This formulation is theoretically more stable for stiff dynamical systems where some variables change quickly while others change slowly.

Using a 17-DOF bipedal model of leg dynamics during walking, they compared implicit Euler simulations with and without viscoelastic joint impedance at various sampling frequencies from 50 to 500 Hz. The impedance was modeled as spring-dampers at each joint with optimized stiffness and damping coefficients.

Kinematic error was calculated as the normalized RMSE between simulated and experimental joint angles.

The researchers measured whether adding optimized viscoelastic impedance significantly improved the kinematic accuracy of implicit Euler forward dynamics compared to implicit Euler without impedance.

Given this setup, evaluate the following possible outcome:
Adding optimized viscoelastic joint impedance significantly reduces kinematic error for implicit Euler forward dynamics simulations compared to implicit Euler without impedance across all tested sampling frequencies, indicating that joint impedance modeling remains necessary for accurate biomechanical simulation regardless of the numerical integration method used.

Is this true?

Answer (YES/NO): NO